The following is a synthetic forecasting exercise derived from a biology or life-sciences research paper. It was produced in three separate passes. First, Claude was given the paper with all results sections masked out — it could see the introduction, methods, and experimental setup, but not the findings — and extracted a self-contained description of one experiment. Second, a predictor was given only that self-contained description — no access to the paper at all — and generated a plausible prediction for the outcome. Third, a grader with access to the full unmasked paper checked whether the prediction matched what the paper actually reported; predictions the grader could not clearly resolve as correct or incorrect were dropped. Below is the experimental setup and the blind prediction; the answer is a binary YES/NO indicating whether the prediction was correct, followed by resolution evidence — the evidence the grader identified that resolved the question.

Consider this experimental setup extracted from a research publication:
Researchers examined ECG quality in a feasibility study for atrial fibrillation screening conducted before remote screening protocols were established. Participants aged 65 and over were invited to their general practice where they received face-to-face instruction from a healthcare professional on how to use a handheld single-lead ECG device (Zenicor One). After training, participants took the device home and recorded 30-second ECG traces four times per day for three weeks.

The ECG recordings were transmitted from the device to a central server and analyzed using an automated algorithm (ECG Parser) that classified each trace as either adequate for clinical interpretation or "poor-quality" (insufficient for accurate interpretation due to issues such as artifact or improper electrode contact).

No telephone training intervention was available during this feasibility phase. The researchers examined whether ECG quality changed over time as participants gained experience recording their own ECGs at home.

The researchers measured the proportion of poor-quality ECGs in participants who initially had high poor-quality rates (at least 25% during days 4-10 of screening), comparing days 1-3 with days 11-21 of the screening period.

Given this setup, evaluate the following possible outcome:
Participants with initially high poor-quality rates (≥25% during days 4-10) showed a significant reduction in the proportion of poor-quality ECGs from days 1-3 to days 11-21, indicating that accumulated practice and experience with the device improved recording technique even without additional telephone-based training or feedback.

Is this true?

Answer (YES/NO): YES